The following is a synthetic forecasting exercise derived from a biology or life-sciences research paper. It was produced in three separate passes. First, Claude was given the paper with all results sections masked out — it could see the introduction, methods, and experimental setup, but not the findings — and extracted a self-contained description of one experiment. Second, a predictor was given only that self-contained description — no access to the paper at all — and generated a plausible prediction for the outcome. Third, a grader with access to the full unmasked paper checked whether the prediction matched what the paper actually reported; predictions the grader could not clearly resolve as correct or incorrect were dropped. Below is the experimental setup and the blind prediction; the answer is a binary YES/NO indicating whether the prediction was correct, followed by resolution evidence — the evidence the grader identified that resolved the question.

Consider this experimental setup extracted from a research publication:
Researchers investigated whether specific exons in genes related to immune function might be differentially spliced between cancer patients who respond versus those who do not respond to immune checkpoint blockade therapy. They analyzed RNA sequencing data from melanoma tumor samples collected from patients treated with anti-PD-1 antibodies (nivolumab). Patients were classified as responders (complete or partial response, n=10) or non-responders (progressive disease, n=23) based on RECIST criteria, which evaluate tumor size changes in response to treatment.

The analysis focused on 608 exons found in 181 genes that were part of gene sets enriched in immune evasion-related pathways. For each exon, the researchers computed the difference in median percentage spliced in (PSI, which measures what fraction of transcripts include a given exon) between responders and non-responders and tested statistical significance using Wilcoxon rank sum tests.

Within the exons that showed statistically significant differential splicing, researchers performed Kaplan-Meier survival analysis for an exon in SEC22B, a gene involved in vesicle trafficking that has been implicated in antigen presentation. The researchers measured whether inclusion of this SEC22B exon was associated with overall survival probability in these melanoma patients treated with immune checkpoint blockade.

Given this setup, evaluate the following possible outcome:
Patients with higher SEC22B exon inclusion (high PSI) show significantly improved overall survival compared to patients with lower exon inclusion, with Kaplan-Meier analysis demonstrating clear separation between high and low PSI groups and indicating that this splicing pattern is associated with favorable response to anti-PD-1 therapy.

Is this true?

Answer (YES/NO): NO